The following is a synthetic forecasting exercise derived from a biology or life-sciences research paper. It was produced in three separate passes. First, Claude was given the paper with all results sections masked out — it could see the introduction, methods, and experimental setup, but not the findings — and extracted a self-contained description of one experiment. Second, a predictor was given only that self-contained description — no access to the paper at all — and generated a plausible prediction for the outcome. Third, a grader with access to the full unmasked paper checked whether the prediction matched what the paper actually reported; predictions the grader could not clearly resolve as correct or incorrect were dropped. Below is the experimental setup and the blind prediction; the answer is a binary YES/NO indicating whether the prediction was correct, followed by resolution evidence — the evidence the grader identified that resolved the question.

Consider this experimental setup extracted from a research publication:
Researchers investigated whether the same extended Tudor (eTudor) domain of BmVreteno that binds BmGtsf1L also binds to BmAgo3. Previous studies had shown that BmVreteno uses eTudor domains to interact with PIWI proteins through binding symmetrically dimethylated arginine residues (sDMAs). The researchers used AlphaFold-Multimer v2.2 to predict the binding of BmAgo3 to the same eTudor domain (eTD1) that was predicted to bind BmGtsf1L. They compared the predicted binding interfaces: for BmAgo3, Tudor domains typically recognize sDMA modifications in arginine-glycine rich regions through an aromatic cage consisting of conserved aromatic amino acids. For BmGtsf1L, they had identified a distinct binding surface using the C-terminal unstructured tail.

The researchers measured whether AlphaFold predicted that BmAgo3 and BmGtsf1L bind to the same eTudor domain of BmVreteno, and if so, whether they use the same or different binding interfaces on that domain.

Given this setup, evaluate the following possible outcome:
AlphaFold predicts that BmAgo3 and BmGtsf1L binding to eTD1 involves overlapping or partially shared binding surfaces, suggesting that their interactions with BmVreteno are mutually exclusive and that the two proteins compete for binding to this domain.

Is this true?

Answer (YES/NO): NO